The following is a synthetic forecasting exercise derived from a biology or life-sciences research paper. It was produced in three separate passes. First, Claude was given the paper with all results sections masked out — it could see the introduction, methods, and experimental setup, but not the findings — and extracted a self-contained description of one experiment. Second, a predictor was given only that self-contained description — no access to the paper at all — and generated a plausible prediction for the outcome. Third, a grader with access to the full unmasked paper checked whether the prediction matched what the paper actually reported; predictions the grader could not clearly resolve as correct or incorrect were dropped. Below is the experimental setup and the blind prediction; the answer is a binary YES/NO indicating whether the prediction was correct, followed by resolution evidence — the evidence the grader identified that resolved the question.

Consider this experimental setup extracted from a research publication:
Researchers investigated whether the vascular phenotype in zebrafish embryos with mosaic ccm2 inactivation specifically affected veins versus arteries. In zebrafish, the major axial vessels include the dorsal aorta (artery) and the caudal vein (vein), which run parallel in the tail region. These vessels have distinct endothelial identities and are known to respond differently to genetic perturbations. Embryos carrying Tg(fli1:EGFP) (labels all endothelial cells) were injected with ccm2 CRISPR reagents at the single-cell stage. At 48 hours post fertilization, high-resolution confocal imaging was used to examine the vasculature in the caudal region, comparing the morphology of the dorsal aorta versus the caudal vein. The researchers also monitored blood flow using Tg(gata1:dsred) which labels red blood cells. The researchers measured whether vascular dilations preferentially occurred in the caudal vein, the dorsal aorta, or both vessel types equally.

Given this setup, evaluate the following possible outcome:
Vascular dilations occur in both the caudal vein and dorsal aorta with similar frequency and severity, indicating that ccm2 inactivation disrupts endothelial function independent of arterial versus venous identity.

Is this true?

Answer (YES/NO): NO